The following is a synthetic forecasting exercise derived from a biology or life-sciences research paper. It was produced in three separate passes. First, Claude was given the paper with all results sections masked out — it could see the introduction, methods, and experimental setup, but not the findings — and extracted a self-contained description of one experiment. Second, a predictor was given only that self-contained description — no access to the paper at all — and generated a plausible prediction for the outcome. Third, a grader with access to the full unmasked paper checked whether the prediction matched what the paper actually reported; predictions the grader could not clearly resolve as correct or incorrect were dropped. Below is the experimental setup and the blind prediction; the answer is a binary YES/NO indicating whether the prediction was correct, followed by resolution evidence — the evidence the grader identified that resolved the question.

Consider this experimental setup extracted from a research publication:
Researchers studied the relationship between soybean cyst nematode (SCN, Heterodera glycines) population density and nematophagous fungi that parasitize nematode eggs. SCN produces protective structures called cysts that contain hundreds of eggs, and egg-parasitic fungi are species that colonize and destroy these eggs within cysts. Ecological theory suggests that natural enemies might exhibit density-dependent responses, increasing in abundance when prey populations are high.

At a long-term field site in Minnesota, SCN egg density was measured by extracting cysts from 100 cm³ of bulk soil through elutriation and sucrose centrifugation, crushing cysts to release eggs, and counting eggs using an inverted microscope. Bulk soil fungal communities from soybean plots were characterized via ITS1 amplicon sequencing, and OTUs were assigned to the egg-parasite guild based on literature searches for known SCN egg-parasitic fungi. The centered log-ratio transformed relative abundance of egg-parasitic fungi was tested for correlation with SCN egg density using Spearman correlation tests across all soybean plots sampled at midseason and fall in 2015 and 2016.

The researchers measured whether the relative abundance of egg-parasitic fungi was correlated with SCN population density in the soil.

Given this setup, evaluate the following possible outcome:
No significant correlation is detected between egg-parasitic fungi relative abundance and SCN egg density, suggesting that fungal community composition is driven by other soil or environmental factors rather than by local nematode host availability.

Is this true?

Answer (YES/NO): NO